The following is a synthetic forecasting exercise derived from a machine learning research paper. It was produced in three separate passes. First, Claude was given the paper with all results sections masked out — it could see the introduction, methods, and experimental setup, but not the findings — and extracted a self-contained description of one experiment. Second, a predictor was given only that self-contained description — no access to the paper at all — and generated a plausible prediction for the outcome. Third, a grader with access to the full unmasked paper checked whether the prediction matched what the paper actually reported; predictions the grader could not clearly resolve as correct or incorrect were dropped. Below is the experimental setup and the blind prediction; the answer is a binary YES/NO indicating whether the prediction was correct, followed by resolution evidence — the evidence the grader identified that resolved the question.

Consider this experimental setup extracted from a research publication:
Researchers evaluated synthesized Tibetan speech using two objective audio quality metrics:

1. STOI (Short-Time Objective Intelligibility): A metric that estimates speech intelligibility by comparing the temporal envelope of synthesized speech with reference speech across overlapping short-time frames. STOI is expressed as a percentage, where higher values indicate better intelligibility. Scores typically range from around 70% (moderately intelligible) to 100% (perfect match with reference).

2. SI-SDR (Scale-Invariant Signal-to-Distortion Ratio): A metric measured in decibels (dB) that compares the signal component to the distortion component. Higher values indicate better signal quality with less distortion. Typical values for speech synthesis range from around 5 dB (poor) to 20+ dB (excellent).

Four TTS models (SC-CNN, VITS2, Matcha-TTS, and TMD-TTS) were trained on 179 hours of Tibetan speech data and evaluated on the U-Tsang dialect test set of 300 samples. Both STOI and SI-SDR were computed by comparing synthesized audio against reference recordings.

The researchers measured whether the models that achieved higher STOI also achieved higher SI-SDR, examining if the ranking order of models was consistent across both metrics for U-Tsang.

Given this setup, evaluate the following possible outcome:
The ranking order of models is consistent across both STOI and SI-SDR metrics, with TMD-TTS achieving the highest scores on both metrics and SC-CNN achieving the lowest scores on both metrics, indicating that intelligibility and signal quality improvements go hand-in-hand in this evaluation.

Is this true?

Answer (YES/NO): YES